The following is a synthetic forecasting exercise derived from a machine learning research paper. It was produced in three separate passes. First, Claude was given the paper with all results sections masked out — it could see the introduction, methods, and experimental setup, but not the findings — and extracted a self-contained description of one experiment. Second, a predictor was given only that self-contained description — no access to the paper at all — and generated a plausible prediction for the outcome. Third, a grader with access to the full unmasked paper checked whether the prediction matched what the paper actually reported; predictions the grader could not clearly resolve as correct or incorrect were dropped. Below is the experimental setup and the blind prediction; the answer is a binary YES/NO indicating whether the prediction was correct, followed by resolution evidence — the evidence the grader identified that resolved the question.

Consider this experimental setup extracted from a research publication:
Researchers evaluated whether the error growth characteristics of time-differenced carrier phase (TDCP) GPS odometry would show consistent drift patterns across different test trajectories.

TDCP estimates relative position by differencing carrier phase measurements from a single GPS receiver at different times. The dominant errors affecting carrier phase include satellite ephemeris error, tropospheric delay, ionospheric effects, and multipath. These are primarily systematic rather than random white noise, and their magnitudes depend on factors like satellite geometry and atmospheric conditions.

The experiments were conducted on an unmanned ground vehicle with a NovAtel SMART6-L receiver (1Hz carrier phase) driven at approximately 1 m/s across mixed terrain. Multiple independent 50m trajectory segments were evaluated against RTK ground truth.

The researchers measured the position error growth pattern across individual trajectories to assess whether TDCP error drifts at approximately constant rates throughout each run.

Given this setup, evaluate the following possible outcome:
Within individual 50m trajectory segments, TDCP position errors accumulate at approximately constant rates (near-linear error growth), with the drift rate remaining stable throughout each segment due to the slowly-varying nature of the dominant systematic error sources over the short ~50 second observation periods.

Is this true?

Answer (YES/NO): YES